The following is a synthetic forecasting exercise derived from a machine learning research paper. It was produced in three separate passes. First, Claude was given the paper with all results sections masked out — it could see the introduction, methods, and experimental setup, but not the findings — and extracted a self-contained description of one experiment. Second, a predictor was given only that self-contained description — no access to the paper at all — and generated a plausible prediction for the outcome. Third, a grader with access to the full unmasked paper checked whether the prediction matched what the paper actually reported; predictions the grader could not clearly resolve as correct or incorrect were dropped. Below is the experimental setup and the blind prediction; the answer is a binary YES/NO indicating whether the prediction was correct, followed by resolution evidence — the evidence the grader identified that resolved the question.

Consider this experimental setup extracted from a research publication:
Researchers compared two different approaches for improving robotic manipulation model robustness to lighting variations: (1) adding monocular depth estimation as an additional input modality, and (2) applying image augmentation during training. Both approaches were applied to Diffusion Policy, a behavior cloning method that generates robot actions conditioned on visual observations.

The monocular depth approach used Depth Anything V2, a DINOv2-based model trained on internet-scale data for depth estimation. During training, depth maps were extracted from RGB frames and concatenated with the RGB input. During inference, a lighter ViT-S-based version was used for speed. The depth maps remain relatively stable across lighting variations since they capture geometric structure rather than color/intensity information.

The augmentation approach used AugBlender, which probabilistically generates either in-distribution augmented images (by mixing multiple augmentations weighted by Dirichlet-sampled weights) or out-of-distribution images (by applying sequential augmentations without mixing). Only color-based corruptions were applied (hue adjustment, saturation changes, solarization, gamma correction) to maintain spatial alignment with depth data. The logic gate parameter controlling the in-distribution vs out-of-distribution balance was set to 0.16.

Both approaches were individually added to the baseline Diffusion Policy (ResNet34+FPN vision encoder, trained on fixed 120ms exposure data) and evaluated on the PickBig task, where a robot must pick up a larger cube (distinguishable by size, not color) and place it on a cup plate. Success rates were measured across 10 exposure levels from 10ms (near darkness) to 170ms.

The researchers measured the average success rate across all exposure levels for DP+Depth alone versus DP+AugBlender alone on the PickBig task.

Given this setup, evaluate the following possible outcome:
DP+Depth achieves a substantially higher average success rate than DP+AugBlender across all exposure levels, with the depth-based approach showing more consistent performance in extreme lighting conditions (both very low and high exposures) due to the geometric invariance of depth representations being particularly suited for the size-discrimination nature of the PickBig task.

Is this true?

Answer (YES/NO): YES